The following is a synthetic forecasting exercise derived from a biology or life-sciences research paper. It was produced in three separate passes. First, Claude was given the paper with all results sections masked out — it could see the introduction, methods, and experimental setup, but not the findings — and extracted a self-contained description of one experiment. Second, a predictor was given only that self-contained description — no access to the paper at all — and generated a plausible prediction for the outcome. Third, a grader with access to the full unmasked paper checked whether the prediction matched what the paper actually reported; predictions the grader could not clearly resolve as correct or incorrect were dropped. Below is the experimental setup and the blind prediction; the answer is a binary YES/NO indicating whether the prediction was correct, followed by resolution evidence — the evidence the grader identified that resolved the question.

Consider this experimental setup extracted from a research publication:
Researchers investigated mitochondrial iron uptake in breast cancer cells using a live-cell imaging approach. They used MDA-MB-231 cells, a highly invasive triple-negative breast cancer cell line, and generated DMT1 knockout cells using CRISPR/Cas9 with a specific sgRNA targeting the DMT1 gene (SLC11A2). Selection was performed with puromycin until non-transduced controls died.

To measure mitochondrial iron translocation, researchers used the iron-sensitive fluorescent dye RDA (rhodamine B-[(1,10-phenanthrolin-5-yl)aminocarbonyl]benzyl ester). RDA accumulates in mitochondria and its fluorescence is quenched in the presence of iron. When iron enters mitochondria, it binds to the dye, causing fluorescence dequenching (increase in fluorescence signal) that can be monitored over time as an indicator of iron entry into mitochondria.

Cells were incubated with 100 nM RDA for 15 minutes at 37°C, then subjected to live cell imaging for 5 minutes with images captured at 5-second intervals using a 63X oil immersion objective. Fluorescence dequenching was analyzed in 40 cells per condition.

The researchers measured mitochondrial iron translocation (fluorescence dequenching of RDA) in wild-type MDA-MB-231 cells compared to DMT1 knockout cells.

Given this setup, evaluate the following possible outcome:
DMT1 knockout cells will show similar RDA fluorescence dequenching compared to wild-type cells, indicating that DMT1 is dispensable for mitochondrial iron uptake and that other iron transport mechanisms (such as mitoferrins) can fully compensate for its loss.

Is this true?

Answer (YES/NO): NO